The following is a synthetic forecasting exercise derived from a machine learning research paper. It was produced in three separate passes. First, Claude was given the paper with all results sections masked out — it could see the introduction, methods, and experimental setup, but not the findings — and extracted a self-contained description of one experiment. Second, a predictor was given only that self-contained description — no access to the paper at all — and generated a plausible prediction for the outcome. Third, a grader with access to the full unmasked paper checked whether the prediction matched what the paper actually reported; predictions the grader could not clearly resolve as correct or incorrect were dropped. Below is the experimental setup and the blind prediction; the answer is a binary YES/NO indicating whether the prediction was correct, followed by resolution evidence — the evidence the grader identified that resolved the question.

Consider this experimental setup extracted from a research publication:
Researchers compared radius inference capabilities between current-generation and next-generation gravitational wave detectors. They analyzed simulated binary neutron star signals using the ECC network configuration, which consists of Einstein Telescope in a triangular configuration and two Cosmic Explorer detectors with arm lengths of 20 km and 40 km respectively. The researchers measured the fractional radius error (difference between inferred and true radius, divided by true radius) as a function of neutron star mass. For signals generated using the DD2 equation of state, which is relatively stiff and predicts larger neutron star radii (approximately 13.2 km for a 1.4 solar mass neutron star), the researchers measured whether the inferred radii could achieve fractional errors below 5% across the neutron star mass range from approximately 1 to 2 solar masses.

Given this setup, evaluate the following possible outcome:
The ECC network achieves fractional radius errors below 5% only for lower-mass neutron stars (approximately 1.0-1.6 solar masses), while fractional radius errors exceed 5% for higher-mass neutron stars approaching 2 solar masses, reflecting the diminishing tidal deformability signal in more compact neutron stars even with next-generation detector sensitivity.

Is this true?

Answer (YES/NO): NO